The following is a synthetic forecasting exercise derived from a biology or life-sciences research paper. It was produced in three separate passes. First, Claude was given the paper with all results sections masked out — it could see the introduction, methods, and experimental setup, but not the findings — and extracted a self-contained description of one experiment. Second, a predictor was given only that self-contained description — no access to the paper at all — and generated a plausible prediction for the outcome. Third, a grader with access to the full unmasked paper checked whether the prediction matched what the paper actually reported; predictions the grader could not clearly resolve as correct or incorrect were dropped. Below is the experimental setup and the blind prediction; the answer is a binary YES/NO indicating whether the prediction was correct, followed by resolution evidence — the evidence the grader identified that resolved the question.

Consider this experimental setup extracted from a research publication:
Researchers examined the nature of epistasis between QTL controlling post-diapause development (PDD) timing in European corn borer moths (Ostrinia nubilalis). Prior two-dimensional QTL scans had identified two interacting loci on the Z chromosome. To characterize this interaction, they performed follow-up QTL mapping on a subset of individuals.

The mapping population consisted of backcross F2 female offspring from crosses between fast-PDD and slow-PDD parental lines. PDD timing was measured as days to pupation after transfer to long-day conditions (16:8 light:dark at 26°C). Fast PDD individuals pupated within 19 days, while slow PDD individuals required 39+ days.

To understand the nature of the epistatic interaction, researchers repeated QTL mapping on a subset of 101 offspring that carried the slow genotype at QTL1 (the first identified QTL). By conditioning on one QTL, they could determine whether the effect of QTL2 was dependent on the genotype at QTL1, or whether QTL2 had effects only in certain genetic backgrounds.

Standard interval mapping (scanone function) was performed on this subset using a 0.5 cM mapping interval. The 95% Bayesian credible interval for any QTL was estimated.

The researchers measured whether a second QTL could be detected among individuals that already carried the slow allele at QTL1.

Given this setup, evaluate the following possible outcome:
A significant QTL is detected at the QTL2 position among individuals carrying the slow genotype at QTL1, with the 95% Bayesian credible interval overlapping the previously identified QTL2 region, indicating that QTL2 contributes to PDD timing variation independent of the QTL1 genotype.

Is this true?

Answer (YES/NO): NO